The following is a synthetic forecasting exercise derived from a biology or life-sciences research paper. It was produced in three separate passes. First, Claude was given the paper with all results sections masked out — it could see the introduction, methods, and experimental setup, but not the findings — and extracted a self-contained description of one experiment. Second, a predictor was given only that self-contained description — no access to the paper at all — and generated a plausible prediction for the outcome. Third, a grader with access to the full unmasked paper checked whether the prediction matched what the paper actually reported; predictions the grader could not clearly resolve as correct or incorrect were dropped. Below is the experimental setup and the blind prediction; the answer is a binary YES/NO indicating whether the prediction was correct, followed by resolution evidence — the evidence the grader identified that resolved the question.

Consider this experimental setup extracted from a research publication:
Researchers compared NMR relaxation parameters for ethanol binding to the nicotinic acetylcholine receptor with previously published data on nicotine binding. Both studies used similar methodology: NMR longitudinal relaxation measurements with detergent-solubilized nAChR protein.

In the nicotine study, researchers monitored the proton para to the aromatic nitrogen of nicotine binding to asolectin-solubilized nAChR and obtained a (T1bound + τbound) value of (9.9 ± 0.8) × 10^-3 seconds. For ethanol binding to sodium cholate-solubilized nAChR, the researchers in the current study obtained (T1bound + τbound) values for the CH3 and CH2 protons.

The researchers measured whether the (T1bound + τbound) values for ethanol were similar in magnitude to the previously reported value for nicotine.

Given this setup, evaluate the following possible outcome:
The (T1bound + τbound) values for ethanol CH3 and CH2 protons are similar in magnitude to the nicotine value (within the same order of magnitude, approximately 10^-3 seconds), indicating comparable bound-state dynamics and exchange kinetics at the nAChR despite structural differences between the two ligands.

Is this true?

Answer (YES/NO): YES